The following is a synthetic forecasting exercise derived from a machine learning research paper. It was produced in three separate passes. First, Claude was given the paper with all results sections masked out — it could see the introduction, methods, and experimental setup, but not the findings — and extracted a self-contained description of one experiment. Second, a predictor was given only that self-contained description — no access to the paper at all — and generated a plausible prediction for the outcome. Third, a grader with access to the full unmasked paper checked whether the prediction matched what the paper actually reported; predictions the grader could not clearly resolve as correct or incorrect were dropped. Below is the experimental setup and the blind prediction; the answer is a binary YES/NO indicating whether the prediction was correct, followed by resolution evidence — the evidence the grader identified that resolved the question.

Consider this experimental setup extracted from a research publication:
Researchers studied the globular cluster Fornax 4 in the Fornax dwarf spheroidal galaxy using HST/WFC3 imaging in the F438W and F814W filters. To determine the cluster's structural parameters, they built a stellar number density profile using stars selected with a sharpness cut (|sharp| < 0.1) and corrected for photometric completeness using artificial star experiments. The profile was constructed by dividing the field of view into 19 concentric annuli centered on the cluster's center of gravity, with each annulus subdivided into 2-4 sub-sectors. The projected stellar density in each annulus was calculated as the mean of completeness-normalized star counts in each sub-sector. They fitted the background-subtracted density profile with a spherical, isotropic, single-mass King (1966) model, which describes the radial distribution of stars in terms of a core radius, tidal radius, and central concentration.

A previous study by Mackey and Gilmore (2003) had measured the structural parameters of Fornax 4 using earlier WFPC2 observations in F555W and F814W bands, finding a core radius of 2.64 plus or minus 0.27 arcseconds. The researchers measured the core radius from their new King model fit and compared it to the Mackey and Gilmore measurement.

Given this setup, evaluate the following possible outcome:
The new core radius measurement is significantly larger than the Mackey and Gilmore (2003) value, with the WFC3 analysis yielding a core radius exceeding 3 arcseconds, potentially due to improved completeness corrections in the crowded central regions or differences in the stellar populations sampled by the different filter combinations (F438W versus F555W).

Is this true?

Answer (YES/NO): NO